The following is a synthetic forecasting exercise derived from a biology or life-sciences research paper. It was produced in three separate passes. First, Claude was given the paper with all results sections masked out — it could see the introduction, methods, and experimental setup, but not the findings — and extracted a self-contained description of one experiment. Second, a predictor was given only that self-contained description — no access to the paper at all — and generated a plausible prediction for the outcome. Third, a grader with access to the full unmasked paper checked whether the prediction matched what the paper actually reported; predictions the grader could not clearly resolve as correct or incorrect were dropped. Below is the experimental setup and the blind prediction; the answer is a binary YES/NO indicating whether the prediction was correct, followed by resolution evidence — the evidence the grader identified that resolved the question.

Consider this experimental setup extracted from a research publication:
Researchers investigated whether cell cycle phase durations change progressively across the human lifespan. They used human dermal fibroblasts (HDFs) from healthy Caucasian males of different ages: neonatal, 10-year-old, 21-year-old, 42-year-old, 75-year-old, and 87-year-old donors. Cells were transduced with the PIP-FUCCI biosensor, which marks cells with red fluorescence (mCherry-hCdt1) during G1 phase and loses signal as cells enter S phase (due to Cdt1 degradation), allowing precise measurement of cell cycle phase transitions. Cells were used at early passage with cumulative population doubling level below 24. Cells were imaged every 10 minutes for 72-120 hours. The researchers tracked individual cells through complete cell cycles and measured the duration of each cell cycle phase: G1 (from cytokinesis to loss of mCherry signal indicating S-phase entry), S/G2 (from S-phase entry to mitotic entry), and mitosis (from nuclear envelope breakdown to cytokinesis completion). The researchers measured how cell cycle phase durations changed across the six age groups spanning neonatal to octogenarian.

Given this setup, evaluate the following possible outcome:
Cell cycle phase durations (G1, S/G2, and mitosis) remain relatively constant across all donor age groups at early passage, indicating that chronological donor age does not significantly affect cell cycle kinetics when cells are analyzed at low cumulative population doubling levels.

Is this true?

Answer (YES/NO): NO